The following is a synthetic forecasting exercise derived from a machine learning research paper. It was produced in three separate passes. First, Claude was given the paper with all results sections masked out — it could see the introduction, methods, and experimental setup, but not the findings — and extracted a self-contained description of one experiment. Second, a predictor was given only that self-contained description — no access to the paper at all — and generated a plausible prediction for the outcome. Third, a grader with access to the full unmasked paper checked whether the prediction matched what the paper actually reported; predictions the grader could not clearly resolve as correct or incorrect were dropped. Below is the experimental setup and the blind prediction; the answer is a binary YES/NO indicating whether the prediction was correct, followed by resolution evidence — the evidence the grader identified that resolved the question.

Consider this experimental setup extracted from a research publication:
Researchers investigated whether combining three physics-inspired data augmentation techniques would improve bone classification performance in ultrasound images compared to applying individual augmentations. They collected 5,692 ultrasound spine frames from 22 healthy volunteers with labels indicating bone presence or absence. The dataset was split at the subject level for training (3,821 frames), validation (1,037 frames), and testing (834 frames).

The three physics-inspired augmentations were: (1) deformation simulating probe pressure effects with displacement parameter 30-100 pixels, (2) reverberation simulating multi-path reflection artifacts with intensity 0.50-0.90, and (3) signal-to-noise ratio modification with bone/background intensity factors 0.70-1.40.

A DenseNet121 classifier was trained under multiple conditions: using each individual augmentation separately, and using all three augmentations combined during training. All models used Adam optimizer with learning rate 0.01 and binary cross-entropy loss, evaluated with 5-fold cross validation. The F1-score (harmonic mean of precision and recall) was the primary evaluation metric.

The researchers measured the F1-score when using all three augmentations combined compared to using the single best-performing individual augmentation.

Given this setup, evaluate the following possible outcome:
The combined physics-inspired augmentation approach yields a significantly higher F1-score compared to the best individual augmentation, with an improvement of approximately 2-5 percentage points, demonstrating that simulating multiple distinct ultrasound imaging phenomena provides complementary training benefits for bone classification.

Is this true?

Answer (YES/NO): NO